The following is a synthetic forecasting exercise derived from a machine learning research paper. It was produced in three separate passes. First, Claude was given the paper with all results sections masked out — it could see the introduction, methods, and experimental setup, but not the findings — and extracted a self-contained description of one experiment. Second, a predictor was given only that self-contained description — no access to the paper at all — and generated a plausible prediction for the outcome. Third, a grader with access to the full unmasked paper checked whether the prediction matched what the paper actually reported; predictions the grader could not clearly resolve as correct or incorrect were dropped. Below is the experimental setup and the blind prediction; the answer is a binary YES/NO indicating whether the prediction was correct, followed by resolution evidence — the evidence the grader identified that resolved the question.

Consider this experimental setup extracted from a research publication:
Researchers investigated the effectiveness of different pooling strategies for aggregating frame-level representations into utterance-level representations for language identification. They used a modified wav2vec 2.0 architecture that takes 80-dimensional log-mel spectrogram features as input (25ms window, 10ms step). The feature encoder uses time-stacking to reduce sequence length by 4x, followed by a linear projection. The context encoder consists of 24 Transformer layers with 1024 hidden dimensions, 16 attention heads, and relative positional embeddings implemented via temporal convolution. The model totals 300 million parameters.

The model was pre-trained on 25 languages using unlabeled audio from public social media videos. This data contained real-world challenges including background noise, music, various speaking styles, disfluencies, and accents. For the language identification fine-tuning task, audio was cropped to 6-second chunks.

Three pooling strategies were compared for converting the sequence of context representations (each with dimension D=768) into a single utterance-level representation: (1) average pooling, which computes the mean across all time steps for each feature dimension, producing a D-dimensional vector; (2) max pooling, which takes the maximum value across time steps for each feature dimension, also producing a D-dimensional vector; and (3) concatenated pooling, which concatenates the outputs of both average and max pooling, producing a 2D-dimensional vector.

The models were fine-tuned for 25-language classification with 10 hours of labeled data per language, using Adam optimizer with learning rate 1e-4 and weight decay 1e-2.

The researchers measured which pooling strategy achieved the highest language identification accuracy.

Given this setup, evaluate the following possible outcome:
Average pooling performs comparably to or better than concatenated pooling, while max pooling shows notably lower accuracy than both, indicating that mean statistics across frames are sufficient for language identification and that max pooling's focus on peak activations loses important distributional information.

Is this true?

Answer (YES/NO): YES